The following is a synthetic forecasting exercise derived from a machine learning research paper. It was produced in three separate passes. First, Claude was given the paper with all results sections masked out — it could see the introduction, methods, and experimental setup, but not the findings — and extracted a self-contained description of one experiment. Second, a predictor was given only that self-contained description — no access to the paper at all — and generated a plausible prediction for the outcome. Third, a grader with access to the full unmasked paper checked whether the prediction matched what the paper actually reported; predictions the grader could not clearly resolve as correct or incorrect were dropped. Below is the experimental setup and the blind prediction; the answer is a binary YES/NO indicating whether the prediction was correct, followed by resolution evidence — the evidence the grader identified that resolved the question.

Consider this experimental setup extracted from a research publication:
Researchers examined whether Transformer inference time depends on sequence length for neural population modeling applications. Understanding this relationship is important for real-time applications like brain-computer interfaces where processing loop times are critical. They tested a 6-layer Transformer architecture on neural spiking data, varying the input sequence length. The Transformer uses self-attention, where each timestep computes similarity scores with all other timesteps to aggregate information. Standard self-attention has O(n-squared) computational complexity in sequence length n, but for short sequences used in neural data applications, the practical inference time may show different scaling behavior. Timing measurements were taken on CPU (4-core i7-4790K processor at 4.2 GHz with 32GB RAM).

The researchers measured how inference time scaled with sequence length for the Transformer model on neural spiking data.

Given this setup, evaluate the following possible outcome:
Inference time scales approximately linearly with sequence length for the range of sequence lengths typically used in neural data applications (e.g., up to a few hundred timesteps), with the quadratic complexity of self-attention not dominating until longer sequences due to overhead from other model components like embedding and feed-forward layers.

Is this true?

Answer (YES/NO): NO